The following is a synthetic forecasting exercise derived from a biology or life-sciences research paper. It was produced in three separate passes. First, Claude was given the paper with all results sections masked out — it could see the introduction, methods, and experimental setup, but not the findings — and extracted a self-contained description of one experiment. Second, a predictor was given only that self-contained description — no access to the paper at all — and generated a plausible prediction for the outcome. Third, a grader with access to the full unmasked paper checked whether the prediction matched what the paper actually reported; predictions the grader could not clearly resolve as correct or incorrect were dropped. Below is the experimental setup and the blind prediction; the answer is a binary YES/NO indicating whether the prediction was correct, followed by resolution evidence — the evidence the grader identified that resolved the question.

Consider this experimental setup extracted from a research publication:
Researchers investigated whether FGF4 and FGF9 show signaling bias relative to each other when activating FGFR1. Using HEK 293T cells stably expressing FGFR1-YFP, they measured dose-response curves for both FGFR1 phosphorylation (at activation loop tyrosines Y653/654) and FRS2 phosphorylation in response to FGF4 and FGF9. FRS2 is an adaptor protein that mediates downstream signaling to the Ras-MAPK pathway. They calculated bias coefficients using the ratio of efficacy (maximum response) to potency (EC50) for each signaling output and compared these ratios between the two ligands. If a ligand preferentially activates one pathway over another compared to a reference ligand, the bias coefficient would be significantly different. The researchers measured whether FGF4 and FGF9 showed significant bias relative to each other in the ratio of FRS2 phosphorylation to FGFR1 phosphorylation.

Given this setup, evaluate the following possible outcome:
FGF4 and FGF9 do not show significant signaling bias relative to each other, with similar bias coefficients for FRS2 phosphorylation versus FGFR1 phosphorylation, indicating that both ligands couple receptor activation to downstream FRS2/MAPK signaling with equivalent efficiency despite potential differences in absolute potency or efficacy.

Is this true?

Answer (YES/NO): YES